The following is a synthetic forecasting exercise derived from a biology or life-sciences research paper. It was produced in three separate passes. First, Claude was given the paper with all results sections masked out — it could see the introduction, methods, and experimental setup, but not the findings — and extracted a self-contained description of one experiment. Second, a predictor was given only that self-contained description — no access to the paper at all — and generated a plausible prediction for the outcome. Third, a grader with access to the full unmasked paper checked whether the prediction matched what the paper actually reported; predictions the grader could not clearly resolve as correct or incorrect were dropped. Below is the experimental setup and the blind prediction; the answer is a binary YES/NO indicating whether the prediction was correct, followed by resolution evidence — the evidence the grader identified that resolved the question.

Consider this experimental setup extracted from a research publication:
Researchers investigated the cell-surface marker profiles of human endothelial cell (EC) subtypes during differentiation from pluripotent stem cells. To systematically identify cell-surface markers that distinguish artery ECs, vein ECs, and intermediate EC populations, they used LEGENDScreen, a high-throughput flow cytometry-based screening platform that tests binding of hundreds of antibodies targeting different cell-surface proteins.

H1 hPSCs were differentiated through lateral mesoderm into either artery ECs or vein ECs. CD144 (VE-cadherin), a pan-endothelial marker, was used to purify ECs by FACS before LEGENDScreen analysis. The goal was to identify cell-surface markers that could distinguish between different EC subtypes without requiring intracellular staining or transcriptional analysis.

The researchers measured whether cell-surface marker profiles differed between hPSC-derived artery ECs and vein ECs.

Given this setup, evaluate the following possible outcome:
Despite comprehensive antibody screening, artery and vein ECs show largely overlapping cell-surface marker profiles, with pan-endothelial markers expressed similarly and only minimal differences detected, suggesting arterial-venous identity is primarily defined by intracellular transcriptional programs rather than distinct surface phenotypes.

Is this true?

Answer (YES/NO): NO